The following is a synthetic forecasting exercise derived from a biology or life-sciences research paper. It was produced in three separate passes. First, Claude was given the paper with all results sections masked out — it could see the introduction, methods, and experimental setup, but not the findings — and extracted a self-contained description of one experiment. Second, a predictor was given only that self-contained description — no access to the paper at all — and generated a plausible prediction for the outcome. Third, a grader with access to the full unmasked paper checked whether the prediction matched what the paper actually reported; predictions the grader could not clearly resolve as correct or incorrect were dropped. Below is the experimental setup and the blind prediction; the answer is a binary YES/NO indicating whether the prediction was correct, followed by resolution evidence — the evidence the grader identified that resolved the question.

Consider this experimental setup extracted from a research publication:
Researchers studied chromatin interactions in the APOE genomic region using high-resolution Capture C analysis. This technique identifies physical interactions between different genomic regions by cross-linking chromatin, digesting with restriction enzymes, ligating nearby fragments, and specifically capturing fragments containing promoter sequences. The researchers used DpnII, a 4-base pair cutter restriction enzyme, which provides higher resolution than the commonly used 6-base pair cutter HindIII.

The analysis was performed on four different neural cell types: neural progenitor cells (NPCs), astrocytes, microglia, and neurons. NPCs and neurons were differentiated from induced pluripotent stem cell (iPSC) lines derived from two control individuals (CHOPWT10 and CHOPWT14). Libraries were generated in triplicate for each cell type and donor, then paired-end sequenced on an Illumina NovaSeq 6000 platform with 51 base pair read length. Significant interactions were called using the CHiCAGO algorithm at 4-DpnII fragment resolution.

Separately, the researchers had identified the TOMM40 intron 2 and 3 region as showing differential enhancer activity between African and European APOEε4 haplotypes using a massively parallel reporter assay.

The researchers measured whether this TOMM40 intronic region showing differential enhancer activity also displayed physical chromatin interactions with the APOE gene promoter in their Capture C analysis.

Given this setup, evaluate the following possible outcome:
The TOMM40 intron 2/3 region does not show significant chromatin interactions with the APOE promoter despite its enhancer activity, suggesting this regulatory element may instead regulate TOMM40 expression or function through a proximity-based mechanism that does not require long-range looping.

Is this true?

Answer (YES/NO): NO